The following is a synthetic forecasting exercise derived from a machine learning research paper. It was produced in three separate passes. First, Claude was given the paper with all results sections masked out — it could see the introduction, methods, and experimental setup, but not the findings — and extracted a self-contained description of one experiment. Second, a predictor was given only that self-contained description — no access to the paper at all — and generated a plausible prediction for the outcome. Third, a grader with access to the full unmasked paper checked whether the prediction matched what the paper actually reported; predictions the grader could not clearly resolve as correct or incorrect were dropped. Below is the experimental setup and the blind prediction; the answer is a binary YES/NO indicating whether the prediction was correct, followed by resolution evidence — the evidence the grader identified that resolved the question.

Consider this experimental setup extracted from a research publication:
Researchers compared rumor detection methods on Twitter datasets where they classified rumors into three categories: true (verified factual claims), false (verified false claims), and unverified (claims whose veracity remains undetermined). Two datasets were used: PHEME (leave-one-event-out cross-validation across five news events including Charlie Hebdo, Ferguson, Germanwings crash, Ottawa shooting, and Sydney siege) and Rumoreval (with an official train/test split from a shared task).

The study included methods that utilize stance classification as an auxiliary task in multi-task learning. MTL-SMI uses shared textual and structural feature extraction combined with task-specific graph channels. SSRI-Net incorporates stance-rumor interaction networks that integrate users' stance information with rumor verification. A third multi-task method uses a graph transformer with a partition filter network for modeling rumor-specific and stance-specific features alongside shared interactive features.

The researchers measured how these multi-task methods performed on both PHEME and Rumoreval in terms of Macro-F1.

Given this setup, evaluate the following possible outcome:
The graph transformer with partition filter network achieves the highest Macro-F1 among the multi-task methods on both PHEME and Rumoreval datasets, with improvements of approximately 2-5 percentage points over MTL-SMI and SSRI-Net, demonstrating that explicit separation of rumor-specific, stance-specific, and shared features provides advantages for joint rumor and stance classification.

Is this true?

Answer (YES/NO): NO